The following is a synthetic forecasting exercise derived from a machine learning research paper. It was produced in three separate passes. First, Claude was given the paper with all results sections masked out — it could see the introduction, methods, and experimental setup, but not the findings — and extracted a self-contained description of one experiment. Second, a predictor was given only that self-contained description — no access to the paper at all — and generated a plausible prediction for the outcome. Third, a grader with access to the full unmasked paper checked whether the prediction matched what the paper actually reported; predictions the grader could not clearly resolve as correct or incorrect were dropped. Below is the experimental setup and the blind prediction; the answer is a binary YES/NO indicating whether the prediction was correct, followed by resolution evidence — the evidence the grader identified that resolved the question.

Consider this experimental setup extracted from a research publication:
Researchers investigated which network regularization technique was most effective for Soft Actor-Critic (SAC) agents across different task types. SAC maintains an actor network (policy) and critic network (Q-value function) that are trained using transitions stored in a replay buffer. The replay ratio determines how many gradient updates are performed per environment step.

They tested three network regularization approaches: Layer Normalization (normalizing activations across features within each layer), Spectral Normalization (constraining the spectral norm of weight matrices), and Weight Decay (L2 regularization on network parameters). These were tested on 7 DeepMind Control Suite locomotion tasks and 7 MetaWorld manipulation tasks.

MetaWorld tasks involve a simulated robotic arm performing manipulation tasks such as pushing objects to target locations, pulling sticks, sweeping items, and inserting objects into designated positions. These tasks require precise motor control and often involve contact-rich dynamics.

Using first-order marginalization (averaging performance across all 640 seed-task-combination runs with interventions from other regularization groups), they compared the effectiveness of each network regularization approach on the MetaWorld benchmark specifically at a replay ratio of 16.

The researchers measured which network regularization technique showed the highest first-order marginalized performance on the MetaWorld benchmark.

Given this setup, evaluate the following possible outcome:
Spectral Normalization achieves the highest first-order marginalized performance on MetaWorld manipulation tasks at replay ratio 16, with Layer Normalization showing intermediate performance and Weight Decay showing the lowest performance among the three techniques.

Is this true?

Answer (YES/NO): NO